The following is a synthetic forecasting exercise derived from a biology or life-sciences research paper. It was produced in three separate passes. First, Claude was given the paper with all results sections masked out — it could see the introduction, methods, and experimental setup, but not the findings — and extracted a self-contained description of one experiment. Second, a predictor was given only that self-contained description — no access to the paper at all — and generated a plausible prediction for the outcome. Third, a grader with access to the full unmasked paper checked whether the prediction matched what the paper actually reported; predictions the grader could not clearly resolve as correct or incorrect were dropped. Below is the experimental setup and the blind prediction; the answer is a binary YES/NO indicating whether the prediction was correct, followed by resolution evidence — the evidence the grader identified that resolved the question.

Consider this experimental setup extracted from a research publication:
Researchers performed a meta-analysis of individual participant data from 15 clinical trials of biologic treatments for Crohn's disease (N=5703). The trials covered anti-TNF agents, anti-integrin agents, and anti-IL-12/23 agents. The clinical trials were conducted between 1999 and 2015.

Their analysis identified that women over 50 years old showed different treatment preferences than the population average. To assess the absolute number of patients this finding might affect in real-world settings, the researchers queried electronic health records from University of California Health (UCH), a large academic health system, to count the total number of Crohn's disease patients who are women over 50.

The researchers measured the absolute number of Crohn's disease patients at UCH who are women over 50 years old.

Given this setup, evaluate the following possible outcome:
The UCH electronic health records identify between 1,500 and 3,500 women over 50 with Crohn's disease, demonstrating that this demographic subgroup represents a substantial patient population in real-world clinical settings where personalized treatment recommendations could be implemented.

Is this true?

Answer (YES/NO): NO